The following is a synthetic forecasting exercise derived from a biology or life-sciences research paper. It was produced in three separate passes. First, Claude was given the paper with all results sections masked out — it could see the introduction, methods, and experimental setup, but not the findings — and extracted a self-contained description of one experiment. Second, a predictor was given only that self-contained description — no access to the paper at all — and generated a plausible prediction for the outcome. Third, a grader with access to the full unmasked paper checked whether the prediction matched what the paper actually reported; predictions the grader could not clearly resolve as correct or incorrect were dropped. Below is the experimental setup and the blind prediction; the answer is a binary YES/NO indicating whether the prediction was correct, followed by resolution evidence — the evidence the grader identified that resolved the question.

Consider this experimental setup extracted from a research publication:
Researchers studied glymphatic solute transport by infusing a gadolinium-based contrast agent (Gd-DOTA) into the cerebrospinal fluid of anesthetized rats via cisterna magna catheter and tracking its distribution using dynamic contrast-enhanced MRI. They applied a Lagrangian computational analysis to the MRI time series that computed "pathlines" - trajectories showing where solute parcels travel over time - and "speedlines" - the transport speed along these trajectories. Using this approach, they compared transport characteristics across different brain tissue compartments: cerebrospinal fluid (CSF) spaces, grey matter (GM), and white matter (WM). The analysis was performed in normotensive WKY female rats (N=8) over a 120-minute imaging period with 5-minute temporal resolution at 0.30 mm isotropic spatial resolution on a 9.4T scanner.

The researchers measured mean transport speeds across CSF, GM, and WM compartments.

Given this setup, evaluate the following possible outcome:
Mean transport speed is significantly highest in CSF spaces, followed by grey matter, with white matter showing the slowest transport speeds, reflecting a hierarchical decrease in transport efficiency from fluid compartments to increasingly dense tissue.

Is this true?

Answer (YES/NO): NO